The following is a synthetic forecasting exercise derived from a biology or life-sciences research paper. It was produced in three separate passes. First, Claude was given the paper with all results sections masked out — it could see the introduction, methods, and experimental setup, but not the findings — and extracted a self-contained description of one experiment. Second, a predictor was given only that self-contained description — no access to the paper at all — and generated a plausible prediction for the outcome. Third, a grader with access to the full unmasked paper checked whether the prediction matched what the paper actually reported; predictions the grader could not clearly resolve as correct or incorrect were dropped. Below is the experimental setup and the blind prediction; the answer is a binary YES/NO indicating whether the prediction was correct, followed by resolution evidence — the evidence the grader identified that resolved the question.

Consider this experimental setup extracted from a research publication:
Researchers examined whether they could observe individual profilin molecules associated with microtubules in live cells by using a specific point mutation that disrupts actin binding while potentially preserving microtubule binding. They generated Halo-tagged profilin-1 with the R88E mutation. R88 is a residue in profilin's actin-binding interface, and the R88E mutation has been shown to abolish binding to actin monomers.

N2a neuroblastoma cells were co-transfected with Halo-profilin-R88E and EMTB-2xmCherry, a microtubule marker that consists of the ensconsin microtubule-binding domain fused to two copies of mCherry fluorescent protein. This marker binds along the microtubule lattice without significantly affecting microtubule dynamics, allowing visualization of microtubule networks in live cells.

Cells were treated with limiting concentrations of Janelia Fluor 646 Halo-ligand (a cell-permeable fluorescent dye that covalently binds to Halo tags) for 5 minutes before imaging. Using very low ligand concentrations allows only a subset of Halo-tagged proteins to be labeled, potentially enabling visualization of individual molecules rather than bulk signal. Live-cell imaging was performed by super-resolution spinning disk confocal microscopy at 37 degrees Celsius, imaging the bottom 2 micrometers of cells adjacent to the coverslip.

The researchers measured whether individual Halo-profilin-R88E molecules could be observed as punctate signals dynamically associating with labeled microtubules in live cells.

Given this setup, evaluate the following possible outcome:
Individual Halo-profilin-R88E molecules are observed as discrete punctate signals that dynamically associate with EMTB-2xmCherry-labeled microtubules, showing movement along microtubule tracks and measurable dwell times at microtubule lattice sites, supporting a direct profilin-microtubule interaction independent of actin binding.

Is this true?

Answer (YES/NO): NO